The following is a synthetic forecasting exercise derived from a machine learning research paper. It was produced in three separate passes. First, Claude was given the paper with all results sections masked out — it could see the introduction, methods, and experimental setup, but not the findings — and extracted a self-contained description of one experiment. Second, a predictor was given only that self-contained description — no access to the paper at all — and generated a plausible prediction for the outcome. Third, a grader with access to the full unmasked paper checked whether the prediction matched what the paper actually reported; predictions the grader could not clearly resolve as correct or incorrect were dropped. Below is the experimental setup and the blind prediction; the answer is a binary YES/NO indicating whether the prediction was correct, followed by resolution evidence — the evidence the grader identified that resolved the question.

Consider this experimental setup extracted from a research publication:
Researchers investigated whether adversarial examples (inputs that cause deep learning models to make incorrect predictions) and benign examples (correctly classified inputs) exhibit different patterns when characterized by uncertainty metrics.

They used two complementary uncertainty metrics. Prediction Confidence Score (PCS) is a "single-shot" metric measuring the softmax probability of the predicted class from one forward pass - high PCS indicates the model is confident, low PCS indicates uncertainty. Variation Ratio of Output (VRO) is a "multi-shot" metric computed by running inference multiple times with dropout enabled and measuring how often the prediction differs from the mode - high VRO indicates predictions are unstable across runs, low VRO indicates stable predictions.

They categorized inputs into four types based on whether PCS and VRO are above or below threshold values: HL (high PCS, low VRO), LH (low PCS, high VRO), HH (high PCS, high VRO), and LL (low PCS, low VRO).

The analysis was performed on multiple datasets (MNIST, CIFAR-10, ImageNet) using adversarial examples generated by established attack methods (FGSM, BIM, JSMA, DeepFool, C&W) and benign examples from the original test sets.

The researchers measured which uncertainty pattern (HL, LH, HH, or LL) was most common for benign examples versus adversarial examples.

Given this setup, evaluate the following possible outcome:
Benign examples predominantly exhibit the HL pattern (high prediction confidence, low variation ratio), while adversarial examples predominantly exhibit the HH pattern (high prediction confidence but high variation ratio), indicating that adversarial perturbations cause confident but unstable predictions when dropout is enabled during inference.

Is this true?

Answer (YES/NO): NO